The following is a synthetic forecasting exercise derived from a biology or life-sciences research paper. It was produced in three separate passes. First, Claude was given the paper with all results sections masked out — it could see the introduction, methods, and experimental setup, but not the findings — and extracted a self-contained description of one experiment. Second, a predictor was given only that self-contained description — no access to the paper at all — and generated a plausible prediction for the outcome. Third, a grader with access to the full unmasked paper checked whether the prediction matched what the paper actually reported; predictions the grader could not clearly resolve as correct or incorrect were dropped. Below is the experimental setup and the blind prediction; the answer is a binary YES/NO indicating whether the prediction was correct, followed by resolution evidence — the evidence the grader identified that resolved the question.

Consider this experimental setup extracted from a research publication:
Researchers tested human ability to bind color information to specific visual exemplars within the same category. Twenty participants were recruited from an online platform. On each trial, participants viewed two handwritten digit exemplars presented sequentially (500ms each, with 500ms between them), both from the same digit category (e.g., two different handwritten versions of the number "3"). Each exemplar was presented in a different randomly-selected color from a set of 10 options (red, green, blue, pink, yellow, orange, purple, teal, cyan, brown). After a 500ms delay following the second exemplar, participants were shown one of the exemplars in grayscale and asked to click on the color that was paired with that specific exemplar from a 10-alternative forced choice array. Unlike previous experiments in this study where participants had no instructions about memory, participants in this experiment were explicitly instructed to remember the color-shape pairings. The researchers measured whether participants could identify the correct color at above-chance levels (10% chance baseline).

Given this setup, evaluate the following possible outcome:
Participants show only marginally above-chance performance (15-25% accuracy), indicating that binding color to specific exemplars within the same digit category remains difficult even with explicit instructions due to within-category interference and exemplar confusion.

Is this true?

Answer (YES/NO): NO